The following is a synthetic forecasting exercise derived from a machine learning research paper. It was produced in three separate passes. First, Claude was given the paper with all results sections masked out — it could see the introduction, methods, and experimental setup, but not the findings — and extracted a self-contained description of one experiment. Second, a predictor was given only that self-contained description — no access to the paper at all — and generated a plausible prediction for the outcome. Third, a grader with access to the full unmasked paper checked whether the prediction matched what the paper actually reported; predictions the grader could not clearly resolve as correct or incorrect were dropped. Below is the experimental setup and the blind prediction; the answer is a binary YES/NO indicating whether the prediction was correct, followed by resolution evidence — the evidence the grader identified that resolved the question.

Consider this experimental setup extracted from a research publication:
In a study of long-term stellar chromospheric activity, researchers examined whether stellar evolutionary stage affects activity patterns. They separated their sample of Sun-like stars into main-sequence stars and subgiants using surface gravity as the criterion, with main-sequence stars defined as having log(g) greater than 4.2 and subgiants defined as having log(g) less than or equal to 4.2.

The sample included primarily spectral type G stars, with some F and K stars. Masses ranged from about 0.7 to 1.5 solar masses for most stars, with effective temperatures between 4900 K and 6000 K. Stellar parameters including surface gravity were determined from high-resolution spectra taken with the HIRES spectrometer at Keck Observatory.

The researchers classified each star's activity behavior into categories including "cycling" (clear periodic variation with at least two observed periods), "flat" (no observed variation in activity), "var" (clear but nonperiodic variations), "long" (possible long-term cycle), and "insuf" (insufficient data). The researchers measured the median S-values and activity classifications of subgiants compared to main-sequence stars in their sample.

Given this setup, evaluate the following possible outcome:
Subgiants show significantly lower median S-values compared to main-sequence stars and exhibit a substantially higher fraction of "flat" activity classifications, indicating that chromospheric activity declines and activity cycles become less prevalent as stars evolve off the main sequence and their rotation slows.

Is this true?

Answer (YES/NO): YES